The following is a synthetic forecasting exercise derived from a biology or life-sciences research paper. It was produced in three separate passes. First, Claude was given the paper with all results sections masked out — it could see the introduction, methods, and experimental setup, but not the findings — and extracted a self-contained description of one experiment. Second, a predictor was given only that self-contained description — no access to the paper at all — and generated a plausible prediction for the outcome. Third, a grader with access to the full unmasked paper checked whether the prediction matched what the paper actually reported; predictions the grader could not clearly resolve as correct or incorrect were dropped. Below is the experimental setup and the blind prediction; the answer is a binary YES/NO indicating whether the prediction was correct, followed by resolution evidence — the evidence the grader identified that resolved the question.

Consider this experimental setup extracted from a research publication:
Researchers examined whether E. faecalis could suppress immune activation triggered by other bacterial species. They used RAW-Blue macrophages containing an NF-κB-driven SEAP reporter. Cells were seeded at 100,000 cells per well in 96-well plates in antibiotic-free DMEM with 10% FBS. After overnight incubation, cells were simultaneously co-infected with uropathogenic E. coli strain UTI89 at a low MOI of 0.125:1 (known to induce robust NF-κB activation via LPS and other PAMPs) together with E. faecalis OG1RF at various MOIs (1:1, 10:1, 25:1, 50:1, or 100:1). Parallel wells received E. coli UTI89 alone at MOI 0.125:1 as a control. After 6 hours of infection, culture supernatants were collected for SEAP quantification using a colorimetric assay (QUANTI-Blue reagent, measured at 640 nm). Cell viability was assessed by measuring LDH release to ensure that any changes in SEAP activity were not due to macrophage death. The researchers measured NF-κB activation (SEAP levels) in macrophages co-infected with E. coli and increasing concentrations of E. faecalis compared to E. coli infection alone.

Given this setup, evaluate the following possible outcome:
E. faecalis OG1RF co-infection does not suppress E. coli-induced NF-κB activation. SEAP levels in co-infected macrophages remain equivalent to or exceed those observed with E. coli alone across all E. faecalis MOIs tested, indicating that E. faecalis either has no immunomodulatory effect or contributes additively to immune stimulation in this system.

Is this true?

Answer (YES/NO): NO